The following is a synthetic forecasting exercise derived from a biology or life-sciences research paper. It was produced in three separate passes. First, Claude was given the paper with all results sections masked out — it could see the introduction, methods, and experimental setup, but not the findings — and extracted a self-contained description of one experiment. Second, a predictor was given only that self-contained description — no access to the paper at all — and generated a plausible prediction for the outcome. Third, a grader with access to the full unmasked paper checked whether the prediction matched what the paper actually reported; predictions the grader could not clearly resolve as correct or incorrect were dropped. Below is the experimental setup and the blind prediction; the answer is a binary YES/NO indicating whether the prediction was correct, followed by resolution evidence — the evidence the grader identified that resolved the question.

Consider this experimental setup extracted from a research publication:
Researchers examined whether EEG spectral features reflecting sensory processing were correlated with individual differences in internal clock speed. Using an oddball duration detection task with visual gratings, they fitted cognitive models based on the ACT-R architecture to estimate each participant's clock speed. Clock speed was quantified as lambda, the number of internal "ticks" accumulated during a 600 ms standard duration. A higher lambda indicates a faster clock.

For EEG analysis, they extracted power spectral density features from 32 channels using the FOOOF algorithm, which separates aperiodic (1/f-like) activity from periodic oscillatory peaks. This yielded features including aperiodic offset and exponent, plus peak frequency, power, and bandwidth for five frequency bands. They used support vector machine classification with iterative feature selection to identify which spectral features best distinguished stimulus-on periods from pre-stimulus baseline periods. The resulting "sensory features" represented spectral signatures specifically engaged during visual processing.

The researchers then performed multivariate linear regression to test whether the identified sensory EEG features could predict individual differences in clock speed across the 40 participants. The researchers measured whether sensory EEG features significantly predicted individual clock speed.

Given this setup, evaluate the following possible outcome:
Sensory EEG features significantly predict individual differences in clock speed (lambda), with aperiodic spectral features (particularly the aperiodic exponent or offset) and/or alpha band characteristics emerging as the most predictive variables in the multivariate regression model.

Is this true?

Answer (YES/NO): YES